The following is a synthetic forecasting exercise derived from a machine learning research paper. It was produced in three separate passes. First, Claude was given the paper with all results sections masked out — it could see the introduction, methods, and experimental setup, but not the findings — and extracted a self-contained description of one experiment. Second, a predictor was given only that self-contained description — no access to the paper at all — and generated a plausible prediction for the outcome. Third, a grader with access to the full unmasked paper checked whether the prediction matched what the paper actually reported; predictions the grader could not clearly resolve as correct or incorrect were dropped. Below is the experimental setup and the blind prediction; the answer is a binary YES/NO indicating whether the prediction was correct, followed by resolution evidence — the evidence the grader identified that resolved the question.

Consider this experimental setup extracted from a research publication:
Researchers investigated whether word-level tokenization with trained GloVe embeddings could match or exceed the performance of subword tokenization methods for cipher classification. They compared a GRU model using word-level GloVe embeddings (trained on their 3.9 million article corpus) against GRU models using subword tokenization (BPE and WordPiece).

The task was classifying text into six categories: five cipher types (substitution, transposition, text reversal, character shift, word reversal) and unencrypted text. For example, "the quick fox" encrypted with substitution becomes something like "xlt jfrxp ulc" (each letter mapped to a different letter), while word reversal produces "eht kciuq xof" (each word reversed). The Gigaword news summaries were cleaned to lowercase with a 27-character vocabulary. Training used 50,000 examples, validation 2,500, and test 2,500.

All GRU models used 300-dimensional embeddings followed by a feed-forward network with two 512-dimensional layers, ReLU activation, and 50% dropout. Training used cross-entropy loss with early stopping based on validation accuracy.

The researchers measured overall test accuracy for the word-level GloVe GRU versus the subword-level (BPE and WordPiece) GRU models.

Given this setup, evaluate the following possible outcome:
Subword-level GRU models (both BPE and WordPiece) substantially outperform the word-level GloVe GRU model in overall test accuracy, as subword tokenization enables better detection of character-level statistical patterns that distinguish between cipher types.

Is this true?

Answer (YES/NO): NO